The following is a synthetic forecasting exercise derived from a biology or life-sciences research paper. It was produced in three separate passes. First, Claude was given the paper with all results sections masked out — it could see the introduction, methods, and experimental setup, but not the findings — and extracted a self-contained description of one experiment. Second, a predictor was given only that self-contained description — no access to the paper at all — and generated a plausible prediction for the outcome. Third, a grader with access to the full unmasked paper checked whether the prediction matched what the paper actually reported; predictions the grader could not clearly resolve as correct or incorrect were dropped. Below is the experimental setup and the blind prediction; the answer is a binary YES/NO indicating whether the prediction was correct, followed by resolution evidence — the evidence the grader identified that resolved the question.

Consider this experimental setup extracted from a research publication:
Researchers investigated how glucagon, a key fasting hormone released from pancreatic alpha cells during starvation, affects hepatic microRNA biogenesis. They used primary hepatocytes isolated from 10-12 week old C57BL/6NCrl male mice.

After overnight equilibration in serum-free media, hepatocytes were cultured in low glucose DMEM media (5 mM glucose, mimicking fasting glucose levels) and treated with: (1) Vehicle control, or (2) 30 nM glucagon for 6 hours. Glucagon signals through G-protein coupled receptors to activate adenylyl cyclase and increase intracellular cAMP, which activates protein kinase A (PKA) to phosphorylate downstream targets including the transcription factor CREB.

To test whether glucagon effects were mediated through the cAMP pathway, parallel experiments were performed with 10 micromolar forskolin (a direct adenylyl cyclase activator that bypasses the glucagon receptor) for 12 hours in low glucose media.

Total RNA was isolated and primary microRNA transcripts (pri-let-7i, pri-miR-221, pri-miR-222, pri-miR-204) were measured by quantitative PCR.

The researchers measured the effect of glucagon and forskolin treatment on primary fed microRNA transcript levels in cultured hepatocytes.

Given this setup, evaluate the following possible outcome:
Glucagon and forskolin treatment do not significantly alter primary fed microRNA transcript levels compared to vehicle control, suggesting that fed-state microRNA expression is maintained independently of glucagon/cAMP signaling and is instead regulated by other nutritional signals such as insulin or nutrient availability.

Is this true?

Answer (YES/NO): NO